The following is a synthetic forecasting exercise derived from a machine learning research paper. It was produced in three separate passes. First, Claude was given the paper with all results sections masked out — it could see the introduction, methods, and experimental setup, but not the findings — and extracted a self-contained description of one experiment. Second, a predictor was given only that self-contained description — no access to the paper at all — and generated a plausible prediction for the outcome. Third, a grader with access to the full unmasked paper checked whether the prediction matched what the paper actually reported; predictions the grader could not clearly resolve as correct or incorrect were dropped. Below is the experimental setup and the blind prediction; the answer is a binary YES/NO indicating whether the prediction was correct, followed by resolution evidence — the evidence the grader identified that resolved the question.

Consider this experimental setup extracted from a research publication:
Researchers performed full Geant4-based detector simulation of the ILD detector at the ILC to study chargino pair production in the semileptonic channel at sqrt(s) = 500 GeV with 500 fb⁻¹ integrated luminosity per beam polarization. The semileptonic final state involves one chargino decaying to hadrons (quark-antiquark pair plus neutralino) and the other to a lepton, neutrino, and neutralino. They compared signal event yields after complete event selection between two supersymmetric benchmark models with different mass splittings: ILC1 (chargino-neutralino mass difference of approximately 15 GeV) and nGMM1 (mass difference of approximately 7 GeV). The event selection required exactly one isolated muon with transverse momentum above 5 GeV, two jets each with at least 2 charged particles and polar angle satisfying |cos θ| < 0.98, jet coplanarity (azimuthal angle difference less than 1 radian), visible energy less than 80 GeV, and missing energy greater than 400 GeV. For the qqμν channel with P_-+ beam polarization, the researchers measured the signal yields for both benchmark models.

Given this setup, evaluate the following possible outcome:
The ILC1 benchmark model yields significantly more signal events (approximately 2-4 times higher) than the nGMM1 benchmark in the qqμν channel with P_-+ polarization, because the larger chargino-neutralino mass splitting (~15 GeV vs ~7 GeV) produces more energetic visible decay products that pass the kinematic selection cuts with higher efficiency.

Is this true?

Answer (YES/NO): NO